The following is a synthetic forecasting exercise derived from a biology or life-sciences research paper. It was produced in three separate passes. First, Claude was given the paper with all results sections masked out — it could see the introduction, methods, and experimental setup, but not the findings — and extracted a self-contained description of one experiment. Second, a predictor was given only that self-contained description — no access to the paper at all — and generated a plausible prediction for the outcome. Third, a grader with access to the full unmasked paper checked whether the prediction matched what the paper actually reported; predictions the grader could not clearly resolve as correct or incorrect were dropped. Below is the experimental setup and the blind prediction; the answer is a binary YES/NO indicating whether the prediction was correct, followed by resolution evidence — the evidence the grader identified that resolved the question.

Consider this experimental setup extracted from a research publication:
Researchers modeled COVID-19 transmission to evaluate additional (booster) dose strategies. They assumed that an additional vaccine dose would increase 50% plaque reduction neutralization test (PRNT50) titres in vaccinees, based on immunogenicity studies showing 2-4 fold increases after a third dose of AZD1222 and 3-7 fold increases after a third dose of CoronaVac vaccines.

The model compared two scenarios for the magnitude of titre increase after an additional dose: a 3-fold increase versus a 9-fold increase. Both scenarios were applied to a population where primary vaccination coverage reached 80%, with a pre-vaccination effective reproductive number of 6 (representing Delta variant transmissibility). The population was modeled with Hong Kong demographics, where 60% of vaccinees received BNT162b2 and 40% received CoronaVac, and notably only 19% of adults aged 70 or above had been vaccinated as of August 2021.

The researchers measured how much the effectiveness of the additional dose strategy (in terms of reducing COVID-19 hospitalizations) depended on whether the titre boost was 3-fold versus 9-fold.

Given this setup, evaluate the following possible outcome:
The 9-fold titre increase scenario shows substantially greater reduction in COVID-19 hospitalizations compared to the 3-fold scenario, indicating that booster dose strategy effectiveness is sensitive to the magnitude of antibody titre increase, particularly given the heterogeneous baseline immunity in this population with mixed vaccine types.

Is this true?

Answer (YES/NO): NO